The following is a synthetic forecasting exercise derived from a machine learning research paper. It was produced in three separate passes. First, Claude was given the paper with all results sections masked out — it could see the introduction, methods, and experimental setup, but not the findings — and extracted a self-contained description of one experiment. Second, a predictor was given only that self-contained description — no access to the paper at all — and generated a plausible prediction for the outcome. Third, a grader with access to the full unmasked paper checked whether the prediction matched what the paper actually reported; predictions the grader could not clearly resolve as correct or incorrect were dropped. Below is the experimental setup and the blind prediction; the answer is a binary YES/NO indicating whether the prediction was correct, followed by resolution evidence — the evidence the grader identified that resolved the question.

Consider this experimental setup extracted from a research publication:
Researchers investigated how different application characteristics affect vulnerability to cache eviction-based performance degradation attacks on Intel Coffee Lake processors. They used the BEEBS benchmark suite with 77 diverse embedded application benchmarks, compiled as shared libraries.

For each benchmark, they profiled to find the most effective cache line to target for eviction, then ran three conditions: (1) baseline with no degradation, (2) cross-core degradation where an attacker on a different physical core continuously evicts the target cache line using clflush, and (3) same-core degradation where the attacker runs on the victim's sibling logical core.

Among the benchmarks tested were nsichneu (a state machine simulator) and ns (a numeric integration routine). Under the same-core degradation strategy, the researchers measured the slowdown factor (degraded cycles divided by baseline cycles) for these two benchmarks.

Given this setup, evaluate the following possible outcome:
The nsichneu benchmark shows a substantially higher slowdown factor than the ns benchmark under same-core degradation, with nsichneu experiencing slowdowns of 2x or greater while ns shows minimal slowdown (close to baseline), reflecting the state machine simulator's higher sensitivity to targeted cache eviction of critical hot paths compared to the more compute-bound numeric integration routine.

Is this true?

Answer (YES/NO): NO